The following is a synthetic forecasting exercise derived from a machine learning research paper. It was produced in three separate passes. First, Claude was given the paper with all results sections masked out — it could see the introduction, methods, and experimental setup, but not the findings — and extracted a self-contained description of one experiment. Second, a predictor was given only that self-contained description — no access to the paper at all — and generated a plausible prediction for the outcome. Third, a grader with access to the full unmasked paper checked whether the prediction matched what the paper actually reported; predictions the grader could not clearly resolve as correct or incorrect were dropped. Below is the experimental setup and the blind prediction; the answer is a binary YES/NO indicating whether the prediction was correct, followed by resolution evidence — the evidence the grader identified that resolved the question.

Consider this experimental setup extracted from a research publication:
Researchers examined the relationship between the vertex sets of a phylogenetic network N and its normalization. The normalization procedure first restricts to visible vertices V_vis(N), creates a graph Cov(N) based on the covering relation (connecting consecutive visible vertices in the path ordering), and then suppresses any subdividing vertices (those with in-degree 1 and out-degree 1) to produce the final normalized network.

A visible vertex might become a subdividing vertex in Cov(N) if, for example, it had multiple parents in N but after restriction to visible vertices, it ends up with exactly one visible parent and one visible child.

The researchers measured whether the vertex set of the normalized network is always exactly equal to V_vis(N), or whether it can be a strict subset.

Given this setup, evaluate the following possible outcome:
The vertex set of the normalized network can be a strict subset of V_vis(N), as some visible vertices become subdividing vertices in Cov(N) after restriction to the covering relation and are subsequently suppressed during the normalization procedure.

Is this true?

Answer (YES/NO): YES